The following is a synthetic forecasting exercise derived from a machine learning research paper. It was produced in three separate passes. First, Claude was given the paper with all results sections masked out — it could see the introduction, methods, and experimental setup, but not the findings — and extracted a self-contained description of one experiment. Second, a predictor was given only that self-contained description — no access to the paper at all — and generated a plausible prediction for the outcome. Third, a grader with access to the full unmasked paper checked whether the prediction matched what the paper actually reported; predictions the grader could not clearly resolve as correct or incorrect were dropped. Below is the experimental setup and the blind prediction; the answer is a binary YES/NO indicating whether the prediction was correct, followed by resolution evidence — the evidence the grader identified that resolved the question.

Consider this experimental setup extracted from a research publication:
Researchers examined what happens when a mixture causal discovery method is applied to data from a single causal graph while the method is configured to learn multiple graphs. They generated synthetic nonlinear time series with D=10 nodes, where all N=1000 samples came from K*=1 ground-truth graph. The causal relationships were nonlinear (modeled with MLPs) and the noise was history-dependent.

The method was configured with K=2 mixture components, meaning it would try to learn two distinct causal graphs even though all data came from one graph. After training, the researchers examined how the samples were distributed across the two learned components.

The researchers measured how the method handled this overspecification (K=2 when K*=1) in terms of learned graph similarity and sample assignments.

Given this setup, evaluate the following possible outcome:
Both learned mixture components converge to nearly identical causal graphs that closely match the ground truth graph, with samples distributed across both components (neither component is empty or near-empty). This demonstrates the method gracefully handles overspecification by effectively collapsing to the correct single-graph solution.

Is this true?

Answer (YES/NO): NO